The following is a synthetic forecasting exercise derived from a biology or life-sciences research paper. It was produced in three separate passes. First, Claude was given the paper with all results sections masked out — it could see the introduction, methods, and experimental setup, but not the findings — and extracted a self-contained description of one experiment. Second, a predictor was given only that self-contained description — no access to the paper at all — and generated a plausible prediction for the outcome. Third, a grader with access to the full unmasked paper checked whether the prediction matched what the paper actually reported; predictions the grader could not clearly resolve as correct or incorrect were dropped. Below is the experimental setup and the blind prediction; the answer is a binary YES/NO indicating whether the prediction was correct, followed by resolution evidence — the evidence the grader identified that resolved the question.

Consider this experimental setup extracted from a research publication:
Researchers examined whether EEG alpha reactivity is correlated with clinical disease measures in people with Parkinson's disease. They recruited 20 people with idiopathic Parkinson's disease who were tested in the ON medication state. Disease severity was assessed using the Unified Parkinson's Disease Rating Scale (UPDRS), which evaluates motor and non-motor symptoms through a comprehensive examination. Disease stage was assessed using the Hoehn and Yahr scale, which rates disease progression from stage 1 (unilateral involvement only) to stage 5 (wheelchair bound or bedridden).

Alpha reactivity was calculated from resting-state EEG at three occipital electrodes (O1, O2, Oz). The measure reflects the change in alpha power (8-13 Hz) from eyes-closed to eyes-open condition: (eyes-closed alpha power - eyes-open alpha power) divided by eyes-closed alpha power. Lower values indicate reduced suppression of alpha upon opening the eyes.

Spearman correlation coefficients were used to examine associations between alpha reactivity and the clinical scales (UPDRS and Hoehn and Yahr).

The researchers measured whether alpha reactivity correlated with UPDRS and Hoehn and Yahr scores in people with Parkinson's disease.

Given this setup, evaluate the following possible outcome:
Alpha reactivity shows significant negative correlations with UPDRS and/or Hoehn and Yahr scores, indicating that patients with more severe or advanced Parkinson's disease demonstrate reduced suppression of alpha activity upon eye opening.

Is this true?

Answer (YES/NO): NO